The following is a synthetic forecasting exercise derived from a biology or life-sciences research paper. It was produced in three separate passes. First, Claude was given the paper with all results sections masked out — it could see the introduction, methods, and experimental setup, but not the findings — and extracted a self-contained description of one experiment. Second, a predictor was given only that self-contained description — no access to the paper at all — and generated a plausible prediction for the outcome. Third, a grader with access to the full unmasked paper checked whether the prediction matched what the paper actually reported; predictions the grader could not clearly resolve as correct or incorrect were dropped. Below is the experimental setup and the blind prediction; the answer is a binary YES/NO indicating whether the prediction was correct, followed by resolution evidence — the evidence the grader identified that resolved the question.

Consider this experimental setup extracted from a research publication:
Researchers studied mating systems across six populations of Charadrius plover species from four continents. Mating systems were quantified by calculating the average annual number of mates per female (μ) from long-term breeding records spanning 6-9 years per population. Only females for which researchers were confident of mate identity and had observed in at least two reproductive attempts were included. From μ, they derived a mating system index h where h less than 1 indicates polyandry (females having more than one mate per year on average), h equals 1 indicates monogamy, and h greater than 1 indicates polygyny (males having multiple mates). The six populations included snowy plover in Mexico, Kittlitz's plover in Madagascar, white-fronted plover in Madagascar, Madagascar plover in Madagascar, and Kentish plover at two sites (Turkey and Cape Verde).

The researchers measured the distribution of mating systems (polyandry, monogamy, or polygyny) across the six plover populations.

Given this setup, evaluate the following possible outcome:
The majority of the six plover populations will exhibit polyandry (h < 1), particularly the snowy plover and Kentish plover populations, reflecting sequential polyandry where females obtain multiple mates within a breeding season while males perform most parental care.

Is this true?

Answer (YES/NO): NO